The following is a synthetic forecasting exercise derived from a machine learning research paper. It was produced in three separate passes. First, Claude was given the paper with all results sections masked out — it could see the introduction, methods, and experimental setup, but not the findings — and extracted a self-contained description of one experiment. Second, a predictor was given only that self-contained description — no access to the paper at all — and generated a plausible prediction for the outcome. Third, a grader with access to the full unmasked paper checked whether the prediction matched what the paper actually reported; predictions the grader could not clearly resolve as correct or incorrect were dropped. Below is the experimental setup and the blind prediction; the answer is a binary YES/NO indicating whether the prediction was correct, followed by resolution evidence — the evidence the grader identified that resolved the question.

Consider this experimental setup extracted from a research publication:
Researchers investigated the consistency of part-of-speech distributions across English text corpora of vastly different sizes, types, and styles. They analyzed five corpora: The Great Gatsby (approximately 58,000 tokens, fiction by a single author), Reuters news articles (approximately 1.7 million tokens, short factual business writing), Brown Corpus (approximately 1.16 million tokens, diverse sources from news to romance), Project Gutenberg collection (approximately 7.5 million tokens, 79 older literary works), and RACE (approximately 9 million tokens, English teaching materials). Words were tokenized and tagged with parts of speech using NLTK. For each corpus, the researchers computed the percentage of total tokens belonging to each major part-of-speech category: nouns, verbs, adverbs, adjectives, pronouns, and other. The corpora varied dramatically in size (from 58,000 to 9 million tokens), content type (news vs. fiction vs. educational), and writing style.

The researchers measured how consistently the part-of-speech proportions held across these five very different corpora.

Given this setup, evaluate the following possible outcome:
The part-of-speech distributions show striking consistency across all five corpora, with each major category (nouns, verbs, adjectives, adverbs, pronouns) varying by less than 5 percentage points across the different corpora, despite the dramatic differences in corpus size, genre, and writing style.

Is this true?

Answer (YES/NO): NO